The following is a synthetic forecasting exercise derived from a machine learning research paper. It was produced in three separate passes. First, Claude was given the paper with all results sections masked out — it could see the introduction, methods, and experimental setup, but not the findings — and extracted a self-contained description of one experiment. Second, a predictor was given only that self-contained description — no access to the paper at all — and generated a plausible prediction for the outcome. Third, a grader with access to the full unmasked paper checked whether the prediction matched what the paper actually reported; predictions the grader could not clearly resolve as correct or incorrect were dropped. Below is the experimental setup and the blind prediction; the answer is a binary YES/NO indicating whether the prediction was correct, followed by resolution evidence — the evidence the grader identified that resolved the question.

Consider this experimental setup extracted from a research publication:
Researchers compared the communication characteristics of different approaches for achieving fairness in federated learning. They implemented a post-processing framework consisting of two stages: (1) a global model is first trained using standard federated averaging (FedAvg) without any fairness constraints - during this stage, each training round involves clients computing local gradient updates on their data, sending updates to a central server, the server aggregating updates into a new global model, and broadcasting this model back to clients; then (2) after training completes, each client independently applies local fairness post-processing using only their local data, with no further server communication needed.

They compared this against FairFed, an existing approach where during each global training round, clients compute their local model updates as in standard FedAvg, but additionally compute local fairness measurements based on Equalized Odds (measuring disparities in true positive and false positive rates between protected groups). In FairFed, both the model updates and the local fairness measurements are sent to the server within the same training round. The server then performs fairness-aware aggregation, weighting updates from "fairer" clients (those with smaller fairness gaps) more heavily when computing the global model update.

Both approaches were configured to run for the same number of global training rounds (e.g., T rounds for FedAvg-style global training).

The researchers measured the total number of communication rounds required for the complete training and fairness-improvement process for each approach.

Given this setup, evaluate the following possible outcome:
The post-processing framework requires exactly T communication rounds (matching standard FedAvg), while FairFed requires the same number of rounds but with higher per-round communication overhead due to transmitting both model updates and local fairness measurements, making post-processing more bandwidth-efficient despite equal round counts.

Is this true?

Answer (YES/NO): NO